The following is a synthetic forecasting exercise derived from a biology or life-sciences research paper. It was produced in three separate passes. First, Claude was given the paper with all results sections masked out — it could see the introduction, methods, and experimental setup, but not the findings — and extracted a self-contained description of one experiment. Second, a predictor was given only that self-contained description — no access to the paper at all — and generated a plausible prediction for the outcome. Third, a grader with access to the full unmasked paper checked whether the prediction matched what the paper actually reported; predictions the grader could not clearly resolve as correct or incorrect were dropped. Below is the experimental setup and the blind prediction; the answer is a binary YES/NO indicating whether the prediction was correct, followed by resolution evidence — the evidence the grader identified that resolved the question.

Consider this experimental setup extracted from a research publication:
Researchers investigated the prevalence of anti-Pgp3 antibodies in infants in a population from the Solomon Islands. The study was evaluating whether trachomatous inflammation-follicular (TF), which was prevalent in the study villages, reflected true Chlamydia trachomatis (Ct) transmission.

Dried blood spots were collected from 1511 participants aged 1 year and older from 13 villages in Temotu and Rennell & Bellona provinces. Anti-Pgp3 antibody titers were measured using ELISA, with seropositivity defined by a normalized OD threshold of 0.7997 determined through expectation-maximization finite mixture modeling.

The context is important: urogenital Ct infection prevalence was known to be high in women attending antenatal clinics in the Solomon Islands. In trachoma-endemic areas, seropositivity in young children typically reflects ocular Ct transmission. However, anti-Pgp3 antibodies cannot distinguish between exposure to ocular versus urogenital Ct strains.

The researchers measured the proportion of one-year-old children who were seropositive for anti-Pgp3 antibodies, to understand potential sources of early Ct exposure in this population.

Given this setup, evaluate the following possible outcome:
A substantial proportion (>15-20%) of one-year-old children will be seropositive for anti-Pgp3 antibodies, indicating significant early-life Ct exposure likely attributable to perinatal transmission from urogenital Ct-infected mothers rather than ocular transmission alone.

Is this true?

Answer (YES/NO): NO